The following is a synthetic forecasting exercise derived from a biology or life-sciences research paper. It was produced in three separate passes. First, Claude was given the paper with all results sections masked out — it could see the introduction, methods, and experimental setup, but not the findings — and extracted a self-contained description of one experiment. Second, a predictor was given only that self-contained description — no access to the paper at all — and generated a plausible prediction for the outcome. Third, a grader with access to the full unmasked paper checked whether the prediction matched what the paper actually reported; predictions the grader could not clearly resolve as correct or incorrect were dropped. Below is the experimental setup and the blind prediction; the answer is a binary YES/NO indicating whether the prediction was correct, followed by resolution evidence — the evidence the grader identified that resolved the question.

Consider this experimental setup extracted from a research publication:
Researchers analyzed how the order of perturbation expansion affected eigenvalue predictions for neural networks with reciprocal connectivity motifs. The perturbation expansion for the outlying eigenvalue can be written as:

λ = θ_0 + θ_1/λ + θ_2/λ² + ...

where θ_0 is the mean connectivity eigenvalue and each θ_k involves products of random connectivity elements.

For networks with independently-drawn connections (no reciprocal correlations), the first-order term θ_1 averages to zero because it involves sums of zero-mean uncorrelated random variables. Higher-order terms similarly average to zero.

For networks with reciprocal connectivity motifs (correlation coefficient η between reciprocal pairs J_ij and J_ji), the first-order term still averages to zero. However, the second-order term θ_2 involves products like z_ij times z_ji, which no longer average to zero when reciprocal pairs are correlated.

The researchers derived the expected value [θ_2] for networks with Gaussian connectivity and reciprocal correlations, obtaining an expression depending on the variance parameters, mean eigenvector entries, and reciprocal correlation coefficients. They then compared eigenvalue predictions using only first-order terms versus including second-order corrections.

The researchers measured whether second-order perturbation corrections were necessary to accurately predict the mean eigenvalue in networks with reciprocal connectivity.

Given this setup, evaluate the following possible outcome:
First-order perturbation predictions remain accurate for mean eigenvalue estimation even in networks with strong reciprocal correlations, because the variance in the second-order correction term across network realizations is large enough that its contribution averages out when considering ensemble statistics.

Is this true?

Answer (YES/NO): NO